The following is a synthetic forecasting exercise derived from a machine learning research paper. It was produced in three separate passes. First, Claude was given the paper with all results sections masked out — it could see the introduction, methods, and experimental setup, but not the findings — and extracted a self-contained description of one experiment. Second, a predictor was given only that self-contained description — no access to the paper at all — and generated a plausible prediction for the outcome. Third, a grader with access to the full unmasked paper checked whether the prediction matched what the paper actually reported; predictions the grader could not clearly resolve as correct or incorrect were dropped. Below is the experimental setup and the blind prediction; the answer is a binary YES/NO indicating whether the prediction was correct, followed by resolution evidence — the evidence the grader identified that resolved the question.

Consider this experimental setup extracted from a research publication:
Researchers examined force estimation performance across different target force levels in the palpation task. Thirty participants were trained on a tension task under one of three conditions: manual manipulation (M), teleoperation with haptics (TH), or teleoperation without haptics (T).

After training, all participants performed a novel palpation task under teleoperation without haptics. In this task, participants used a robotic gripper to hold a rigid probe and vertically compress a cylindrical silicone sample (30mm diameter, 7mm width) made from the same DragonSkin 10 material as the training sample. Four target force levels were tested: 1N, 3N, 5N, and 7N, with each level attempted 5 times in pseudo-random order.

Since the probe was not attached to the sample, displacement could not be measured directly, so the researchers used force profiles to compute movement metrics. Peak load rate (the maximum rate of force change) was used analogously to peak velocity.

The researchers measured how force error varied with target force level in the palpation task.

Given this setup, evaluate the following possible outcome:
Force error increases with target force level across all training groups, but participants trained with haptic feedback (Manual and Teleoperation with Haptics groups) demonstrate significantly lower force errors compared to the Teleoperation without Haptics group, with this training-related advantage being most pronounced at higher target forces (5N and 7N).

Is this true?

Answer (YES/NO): NO